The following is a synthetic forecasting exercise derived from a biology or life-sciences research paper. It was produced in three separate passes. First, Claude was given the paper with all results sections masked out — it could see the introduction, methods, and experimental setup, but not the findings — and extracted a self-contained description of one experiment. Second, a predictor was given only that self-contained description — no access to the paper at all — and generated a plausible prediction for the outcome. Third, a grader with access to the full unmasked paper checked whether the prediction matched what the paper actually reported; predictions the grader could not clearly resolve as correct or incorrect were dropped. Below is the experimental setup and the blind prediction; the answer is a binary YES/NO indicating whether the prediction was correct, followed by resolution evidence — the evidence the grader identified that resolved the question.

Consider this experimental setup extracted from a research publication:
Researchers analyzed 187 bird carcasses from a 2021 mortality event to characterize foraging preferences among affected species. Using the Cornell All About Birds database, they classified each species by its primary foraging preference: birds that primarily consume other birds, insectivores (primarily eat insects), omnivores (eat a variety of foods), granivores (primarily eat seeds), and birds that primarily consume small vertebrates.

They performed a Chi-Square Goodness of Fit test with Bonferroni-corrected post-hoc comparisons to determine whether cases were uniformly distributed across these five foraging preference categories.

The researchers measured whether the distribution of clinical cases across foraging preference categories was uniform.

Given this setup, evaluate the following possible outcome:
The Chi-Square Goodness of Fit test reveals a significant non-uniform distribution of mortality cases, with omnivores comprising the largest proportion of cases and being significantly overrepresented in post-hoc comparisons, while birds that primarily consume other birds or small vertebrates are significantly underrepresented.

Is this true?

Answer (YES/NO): NO